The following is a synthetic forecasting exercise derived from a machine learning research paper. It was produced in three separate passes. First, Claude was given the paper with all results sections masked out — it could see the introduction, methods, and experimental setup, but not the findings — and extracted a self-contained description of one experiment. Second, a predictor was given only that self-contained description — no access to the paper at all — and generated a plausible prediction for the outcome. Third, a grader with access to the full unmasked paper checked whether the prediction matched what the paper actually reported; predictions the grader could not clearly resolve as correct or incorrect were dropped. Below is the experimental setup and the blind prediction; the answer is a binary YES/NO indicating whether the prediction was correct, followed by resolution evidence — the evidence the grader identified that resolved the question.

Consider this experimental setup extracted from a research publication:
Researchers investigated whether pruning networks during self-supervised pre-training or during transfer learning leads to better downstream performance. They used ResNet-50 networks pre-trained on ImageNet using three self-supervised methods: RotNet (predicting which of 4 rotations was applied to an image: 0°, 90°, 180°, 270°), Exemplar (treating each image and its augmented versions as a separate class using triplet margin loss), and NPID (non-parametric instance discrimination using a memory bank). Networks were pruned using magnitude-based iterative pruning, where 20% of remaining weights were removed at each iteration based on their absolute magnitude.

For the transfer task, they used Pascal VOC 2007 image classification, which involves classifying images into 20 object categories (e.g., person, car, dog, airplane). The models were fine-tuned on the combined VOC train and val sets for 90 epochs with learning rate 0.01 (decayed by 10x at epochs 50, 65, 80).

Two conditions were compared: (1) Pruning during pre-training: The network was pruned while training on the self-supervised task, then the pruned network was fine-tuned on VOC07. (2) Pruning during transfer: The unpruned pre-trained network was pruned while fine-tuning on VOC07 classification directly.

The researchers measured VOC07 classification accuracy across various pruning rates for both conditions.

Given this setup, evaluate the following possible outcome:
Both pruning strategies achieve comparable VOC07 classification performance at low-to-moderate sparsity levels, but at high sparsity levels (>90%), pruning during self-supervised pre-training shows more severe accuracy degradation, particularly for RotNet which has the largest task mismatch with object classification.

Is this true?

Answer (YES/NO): NO